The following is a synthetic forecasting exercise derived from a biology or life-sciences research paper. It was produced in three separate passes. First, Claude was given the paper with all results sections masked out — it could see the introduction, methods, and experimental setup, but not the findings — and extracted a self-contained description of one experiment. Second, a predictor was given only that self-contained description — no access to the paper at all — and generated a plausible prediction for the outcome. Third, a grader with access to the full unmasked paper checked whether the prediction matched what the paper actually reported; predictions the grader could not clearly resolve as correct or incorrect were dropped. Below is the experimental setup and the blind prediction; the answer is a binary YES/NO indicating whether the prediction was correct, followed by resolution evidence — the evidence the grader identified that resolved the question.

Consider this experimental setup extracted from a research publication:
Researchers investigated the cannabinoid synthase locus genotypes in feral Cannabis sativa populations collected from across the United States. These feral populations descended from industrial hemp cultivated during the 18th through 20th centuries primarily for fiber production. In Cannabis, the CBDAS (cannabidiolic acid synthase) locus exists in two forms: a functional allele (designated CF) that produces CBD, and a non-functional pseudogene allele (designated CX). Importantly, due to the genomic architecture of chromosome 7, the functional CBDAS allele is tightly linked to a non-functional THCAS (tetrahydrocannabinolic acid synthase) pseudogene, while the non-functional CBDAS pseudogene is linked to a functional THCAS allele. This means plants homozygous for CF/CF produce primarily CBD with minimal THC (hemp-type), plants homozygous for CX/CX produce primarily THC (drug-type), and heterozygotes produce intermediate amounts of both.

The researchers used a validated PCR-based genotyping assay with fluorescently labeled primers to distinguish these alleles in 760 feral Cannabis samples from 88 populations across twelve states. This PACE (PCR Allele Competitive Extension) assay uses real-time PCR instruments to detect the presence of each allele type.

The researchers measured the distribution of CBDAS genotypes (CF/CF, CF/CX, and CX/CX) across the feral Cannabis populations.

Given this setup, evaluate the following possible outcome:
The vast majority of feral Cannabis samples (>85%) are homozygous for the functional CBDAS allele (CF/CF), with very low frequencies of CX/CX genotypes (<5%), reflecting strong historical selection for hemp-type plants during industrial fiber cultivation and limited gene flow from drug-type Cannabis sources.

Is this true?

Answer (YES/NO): NO